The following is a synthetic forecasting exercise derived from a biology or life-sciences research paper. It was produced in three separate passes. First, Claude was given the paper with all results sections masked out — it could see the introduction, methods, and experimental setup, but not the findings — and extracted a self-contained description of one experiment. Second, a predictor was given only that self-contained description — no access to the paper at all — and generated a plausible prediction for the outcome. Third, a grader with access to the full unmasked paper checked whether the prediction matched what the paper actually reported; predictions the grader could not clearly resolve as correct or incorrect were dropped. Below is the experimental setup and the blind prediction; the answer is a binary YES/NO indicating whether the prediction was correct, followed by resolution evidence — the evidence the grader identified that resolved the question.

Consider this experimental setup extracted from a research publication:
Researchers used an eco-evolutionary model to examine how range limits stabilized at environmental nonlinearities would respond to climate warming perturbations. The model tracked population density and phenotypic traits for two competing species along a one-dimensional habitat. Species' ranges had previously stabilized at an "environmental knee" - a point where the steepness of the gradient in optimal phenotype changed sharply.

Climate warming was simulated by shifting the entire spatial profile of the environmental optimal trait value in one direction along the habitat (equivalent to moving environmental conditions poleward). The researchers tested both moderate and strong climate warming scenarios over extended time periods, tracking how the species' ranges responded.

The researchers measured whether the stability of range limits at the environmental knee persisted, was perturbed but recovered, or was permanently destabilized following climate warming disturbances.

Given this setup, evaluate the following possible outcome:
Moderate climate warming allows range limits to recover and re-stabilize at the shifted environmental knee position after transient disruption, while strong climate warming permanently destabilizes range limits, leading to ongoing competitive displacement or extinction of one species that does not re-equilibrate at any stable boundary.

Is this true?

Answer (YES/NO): NO